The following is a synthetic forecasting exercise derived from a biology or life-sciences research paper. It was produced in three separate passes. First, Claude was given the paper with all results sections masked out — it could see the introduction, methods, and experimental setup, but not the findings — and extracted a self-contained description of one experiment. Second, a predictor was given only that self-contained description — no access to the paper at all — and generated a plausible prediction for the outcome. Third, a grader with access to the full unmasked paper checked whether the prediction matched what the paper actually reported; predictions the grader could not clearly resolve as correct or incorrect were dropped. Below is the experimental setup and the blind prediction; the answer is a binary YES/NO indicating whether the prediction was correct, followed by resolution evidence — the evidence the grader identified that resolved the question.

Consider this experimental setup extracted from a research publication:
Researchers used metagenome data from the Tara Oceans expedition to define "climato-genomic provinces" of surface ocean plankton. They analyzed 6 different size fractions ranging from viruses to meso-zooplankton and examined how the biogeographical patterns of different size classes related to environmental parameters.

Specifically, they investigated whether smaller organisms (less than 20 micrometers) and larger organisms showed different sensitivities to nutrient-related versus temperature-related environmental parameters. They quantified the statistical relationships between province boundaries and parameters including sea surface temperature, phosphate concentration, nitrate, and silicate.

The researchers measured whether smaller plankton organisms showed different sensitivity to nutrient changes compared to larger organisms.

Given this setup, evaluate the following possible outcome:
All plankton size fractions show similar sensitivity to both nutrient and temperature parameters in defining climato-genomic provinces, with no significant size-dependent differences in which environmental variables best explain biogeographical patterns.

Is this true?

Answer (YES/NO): NO